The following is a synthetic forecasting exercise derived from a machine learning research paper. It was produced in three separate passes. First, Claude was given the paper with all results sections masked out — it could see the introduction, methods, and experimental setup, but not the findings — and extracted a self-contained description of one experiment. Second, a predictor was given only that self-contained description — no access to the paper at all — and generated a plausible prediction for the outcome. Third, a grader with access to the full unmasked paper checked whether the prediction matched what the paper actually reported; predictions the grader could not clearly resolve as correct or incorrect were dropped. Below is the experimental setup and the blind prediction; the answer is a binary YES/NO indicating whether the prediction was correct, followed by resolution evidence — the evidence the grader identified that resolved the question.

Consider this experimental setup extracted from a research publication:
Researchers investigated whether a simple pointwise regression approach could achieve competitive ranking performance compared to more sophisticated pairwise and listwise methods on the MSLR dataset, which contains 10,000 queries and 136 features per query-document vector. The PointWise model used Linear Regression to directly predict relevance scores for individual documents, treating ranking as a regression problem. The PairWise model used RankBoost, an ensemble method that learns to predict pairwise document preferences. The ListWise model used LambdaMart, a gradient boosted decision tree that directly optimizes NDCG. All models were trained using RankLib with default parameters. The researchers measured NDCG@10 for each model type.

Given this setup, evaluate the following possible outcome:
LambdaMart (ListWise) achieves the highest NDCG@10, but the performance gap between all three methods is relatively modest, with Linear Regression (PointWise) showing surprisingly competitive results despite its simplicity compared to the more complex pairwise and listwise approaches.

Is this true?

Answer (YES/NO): NO